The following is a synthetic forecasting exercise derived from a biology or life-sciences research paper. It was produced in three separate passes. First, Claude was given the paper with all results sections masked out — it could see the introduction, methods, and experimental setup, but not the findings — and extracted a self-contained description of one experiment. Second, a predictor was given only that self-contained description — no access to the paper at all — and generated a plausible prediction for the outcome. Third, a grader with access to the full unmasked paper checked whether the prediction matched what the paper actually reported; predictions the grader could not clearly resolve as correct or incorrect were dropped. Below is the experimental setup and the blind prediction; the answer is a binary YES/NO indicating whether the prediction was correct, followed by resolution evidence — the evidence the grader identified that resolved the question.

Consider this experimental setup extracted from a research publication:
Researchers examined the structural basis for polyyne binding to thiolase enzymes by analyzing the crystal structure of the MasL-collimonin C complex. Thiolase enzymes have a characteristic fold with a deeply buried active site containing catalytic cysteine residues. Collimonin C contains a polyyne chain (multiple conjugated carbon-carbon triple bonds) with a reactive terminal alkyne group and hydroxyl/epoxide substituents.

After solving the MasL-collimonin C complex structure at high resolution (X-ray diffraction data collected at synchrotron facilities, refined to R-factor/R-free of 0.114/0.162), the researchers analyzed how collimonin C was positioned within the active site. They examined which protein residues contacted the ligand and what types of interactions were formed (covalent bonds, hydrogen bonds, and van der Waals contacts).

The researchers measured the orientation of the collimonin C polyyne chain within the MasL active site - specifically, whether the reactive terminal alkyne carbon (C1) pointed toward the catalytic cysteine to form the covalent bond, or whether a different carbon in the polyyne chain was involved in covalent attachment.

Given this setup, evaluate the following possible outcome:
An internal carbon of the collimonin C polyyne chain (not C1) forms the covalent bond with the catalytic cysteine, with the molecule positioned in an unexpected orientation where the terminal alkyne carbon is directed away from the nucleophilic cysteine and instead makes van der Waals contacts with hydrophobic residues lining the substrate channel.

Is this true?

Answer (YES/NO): NO